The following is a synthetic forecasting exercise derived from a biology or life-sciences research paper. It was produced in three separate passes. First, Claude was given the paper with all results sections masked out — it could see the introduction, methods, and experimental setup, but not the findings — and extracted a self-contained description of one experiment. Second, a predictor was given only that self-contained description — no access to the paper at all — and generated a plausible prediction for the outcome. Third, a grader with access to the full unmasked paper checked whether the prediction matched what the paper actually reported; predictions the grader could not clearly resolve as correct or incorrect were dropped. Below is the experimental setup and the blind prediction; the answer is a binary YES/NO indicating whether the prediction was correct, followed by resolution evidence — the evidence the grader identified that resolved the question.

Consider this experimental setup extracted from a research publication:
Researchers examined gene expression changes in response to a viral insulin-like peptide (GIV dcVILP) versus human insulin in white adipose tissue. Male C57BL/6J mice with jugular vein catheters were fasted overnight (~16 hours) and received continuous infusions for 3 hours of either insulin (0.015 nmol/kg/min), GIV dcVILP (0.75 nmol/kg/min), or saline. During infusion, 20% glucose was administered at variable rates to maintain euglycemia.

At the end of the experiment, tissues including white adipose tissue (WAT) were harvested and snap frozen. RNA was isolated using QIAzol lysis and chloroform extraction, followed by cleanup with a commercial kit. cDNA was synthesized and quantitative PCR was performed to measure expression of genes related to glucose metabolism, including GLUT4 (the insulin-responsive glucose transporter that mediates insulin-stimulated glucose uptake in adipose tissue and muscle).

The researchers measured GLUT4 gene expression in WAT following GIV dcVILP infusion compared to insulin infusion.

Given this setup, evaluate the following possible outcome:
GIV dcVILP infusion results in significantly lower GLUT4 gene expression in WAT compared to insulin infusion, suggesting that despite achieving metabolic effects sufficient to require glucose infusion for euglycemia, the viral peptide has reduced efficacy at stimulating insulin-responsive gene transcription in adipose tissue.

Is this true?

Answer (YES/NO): NO